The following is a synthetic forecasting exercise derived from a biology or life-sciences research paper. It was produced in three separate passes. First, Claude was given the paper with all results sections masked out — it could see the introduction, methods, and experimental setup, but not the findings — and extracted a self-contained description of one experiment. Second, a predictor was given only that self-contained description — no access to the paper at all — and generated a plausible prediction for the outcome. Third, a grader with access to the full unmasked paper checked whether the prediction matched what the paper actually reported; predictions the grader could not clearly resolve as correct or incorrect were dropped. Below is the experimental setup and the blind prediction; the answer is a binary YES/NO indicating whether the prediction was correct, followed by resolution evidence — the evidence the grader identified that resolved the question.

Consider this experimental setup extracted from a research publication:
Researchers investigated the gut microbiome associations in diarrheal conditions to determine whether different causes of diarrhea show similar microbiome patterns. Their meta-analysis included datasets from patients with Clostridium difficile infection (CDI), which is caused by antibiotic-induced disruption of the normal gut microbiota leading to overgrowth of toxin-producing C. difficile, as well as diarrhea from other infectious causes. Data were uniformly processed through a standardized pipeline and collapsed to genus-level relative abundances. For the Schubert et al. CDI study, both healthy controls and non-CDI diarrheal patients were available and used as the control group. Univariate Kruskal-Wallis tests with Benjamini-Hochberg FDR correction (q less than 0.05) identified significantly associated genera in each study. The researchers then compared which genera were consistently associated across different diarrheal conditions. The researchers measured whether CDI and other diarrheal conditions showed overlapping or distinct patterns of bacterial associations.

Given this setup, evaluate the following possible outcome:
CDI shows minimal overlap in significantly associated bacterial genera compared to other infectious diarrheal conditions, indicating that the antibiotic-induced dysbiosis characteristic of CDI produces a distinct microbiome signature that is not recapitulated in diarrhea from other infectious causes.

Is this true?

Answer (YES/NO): NO